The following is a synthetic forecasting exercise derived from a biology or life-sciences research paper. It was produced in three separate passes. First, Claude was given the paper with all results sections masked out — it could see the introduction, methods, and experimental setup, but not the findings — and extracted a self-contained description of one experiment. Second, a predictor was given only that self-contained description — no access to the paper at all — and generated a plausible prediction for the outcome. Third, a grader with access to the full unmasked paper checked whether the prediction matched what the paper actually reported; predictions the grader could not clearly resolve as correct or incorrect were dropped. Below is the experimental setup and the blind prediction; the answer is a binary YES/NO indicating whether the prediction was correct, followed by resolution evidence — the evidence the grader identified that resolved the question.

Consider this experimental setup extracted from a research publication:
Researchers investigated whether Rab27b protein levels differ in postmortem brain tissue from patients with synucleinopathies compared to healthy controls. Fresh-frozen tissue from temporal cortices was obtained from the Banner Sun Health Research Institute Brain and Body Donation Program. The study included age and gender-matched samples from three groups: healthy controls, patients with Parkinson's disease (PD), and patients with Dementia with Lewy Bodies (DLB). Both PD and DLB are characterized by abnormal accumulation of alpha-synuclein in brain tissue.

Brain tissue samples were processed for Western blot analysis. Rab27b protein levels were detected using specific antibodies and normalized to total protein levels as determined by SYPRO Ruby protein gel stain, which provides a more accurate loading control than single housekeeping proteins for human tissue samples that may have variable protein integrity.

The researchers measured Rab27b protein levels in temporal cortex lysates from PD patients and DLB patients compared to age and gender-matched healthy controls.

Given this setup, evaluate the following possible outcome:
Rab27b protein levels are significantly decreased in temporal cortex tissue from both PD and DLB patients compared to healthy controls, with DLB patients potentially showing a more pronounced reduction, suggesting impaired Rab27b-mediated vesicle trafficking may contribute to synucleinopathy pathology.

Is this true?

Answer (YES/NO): NO